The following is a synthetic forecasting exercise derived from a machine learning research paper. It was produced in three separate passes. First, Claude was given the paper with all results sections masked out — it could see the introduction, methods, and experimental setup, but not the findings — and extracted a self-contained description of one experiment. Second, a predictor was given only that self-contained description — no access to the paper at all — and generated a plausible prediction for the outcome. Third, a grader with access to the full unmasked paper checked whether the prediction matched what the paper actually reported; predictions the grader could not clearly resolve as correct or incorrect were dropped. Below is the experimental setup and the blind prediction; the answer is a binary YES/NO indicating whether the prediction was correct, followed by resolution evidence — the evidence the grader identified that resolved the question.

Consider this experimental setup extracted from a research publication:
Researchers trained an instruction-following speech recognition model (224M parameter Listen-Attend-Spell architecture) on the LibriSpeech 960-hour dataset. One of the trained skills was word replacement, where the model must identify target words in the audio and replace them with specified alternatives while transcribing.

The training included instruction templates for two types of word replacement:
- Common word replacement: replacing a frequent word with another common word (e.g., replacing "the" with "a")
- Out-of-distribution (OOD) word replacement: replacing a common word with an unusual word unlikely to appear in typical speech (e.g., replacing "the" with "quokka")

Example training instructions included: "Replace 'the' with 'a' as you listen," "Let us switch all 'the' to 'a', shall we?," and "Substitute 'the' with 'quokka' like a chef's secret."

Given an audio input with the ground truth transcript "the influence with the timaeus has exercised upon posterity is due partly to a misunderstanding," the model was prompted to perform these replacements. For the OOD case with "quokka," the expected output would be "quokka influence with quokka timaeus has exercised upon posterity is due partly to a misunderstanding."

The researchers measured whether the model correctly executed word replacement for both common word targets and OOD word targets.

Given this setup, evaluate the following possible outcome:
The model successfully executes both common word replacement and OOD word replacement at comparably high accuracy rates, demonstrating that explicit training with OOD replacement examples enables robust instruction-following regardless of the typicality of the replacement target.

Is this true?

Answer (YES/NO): YES